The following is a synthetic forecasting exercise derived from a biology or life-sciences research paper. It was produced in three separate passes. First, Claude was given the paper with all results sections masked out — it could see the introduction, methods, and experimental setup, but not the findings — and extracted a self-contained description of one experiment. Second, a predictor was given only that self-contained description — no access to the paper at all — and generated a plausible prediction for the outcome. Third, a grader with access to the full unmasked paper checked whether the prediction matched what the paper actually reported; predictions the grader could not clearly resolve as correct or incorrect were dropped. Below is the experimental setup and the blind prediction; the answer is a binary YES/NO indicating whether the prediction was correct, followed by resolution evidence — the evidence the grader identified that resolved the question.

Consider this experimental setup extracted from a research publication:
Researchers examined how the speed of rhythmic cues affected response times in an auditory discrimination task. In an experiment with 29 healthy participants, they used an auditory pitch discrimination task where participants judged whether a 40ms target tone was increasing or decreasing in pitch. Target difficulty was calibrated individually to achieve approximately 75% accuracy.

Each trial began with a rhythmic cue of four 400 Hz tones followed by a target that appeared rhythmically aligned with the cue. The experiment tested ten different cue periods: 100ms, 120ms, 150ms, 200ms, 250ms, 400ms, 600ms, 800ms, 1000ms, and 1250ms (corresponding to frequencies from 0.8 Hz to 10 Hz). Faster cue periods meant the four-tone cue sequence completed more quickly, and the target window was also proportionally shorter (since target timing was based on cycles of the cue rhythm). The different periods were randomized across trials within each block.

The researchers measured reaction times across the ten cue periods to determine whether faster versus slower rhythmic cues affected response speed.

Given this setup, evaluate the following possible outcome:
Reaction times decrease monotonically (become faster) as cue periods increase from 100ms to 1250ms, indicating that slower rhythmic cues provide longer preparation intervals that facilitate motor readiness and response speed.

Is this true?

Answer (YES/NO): NO